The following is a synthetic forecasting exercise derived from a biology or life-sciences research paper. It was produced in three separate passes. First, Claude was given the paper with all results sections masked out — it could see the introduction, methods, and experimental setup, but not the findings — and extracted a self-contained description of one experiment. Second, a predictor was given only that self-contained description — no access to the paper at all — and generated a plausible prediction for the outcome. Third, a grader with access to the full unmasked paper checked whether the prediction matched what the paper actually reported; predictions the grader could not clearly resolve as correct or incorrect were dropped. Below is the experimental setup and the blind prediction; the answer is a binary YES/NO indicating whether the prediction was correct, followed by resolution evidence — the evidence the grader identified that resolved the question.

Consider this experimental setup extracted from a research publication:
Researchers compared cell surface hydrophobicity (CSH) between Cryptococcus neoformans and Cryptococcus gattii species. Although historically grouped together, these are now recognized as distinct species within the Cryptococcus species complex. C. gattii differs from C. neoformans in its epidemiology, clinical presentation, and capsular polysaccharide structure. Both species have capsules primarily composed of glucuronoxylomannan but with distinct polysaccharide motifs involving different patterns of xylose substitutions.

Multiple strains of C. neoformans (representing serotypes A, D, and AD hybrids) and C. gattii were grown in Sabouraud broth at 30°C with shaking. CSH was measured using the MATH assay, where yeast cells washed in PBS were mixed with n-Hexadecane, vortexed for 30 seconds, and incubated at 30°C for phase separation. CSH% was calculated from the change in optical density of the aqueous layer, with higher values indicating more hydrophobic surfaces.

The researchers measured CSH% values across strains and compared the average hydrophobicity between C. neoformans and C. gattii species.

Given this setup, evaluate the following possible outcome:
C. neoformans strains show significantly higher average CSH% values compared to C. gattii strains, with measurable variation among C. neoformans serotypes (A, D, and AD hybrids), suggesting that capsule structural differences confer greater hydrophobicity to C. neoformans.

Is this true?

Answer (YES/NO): NO